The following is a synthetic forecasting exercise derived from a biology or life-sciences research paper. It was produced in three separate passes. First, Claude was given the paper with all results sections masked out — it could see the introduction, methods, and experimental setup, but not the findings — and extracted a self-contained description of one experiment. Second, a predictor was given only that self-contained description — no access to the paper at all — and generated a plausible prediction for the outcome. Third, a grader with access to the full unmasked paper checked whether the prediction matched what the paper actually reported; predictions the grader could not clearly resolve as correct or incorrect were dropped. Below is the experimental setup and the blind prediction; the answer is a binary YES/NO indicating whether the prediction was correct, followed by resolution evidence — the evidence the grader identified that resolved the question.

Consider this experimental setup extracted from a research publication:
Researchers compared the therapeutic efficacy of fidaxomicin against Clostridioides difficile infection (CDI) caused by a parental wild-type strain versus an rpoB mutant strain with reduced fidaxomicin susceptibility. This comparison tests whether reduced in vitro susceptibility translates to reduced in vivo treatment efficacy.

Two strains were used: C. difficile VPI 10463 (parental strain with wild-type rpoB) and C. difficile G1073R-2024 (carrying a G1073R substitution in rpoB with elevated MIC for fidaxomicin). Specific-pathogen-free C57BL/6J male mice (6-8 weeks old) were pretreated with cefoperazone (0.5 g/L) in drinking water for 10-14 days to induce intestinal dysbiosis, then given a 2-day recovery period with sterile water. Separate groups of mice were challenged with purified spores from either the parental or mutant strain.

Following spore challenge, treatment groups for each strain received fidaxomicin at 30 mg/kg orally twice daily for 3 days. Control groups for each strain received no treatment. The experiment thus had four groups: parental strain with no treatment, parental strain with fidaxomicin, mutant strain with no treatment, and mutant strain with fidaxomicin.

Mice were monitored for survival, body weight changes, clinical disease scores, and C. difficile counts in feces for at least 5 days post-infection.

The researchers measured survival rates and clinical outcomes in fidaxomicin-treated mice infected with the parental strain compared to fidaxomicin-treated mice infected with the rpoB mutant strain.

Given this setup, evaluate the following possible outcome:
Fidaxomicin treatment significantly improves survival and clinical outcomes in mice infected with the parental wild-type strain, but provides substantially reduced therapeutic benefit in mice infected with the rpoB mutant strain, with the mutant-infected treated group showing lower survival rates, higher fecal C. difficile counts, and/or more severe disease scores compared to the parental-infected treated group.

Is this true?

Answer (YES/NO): NO